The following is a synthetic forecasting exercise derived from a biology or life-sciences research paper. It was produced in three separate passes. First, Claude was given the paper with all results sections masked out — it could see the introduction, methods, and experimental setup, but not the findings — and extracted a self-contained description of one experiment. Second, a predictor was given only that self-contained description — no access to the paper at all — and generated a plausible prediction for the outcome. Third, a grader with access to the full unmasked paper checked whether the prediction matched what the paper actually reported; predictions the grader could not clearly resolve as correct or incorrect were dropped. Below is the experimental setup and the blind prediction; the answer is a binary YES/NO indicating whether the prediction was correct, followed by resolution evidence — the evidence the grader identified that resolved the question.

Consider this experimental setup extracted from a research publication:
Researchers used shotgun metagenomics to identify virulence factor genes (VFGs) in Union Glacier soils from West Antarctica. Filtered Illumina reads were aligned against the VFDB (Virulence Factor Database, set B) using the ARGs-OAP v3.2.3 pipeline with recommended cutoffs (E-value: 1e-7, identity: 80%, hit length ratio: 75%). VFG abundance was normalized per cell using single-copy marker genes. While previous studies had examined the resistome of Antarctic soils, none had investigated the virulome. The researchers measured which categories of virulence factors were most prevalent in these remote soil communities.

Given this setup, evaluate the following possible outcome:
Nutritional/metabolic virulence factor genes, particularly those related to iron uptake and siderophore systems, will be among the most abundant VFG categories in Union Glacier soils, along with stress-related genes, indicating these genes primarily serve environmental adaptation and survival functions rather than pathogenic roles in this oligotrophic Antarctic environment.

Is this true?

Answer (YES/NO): NO